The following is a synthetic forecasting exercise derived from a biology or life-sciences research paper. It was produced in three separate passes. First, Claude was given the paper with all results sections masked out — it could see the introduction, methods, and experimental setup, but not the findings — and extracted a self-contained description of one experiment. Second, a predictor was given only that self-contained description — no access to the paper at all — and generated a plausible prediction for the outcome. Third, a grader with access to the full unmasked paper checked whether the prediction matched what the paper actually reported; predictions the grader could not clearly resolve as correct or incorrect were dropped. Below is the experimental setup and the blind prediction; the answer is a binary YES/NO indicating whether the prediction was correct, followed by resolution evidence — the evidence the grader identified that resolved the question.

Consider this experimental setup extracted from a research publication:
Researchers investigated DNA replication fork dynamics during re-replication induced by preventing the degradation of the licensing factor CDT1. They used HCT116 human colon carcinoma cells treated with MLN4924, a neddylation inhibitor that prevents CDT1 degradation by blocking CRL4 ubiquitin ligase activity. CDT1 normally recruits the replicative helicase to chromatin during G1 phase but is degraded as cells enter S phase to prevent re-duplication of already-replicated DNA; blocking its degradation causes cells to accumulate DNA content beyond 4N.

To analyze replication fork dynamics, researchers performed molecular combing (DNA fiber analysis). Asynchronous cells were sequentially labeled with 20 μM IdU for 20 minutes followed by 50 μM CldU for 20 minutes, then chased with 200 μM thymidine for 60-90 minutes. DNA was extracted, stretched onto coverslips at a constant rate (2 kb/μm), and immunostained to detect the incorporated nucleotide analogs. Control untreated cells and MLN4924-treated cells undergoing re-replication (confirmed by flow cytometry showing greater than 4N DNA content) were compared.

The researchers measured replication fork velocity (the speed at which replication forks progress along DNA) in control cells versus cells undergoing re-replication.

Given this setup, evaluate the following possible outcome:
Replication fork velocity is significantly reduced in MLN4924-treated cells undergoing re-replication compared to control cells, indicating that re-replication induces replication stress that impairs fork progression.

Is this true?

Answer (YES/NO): YES